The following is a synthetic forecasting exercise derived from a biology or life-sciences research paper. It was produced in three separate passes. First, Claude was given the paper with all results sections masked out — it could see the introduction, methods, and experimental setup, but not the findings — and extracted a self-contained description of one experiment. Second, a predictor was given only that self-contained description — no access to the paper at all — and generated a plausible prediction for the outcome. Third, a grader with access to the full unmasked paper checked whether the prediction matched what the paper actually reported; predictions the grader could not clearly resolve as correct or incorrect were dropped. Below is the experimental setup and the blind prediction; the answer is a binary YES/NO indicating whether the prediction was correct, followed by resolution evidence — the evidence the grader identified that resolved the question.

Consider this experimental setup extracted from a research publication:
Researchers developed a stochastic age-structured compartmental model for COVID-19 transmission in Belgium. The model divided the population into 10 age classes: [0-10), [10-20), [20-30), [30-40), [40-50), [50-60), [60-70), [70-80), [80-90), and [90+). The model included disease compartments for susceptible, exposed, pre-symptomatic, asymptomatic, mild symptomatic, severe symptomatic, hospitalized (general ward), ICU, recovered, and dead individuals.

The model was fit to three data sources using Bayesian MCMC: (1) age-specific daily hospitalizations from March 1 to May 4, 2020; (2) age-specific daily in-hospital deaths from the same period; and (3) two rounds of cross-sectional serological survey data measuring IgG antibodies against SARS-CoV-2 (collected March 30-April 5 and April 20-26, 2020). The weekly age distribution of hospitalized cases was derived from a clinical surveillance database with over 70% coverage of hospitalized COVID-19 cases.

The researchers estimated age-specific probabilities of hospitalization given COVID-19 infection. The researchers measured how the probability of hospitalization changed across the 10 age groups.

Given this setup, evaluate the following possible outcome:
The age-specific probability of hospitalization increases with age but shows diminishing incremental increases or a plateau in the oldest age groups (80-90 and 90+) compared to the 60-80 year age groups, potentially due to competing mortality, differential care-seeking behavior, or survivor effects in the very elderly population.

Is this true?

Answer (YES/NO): NO